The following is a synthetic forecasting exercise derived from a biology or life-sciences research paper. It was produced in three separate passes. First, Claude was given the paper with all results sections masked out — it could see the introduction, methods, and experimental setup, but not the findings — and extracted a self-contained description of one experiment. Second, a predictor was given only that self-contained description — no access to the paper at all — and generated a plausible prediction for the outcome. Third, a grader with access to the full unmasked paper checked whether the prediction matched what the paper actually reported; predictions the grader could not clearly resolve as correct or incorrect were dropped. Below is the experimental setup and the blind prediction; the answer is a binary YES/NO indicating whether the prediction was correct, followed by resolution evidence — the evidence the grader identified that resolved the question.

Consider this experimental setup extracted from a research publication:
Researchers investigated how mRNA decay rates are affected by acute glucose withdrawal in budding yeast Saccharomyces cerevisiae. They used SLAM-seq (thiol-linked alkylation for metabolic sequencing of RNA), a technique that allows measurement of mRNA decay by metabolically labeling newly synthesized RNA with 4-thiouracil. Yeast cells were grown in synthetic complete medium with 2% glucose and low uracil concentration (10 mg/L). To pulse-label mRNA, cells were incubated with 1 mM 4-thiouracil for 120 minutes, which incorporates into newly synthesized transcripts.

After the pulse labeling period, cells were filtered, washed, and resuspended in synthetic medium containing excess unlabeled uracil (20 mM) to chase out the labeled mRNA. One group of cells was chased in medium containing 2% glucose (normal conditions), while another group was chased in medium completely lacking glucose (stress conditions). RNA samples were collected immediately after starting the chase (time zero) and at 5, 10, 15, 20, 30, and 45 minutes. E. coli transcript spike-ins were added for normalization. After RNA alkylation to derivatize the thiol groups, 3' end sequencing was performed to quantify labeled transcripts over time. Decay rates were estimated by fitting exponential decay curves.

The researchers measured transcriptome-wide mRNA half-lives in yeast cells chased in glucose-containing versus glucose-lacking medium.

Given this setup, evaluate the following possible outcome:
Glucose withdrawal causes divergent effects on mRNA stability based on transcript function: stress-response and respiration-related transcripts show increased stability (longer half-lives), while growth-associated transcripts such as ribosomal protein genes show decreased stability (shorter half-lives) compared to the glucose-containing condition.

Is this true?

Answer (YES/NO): NO